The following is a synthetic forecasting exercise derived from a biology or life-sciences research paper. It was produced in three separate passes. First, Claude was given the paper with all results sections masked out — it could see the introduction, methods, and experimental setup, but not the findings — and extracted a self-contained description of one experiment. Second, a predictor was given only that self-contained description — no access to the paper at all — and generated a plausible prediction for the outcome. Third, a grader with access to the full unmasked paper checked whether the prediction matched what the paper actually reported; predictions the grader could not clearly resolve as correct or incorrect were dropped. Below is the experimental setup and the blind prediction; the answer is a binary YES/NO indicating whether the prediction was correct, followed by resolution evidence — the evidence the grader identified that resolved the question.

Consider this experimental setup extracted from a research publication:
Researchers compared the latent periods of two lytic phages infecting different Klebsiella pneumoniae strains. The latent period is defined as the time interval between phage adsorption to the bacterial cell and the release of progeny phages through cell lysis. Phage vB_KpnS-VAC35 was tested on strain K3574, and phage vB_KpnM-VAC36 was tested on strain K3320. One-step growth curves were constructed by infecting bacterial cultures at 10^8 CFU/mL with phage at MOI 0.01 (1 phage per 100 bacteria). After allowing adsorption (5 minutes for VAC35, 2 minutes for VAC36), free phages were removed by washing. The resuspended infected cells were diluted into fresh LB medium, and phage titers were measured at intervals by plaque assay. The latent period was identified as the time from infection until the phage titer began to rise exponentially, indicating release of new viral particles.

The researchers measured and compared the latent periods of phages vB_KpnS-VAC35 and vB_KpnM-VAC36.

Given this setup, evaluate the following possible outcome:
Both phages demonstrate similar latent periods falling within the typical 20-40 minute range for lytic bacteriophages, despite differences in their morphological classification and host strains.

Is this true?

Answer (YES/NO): NO